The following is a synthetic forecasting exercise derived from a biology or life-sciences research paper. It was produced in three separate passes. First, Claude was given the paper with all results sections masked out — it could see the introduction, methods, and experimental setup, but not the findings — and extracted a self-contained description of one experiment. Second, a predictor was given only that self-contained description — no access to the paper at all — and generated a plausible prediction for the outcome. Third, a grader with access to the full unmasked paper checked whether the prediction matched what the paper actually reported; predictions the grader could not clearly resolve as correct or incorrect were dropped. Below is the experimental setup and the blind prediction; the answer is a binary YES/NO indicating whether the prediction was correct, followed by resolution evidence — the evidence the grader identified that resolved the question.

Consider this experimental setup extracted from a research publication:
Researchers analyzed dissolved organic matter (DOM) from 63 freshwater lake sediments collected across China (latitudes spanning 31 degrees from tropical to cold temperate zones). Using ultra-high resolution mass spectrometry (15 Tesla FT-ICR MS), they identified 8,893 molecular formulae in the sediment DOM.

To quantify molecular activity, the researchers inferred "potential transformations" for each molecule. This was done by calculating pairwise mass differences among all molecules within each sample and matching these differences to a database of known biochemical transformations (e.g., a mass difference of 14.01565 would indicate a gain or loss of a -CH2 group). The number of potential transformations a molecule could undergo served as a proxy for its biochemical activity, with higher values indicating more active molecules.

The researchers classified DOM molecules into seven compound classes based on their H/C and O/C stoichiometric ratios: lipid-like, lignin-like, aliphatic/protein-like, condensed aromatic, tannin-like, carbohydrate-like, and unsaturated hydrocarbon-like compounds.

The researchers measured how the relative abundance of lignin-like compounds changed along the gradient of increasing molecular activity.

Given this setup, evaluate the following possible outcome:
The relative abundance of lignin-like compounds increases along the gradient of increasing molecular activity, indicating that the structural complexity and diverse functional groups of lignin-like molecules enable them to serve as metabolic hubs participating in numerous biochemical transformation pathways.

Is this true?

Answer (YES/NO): NO